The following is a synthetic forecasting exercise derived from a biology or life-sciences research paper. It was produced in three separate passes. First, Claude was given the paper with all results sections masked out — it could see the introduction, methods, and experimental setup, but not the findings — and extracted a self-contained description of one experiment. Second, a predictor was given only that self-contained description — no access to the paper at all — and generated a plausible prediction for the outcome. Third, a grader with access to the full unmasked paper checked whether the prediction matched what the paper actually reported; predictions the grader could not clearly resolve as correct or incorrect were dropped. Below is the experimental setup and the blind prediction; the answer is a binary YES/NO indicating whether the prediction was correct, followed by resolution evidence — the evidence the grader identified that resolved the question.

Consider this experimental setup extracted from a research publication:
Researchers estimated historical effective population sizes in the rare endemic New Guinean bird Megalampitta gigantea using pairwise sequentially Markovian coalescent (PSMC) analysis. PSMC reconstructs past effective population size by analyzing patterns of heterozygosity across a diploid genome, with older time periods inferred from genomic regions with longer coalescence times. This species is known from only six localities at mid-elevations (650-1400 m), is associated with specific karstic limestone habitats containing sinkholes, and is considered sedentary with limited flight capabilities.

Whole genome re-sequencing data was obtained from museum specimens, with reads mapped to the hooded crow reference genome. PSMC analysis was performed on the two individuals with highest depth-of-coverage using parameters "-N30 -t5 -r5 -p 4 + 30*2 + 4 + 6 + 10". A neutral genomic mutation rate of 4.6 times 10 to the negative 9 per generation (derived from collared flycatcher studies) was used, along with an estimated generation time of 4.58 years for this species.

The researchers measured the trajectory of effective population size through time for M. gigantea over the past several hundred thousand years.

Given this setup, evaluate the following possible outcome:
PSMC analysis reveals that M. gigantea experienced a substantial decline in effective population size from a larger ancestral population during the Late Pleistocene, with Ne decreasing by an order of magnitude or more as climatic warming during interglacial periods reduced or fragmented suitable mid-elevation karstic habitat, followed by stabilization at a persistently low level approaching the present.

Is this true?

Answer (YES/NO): NO